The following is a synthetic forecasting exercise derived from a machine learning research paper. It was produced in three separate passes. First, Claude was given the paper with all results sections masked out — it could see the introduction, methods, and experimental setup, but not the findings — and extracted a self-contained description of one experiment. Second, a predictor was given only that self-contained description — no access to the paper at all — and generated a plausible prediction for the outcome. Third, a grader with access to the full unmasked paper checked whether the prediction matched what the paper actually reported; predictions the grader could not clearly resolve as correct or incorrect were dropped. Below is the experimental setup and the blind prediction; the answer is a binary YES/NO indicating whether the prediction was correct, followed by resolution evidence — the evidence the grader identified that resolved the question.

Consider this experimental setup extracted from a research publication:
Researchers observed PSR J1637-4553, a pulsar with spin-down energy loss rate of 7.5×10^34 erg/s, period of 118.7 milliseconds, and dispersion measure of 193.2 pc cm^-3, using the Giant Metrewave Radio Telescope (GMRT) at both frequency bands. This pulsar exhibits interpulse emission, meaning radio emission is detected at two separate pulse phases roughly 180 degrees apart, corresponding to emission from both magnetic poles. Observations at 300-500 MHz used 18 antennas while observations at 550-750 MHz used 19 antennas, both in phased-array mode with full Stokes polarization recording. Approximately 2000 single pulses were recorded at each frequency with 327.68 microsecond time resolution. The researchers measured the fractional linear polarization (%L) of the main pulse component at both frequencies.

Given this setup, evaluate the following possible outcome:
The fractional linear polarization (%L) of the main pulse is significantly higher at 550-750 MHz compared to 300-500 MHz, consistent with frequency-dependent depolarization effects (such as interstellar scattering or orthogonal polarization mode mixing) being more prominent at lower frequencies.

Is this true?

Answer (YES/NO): YES